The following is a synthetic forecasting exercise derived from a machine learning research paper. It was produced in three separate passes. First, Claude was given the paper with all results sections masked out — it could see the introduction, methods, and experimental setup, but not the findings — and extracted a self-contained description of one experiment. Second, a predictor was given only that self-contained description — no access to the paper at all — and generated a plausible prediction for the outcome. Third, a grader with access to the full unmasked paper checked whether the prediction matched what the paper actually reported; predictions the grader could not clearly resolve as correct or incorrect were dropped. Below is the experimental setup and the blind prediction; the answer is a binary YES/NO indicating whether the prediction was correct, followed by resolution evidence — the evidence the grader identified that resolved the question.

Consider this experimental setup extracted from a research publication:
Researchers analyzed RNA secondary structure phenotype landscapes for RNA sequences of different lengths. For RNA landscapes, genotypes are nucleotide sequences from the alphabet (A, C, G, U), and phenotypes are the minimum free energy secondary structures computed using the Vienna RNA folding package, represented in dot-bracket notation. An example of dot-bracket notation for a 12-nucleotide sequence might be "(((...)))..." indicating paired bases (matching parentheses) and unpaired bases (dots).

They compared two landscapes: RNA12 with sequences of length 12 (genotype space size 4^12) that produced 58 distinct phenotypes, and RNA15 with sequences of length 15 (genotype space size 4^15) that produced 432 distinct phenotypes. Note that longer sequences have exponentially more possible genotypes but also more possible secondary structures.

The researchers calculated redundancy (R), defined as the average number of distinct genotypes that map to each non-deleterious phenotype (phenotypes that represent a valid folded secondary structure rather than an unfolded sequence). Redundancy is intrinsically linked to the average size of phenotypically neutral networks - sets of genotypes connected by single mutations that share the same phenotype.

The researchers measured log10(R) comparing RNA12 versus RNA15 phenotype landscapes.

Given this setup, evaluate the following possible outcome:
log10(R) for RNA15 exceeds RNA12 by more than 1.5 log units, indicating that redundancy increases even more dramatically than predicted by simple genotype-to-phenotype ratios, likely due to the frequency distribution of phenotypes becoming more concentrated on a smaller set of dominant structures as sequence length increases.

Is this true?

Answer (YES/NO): NO